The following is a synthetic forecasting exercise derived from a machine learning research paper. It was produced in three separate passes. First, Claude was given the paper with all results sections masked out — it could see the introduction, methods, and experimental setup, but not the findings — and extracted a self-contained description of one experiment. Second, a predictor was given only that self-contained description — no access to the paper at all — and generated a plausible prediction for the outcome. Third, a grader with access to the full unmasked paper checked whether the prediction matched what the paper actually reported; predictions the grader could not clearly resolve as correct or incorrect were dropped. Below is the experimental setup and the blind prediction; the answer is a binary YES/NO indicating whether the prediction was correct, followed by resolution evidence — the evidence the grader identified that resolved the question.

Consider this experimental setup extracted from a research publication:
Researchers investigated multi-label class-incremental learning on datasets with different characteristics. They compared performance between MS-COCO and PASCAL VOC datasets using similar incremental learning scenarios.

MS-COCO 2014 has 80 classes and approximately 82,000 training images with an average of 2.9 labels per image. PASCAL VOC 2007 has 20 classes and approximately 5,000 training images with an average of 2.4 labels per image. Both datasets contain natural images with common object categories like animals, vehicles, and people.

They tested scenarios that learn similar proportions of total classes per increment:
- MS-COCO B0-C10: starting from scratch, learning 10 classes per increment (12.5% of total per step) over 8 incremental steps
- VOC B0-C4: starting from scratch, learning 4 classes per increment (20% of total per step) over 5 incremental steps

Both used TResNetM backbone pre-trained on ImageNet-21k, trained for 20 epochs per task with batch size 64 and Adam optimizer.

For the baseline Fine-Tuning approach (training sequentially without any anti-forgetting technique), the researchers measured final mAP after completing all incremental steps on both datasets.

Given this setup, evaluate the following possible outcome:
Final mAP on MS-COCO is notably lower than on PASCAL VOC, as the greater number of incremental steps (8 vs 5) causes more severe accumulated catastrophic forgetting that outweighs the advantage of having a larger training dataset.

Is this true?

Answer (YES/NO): YES